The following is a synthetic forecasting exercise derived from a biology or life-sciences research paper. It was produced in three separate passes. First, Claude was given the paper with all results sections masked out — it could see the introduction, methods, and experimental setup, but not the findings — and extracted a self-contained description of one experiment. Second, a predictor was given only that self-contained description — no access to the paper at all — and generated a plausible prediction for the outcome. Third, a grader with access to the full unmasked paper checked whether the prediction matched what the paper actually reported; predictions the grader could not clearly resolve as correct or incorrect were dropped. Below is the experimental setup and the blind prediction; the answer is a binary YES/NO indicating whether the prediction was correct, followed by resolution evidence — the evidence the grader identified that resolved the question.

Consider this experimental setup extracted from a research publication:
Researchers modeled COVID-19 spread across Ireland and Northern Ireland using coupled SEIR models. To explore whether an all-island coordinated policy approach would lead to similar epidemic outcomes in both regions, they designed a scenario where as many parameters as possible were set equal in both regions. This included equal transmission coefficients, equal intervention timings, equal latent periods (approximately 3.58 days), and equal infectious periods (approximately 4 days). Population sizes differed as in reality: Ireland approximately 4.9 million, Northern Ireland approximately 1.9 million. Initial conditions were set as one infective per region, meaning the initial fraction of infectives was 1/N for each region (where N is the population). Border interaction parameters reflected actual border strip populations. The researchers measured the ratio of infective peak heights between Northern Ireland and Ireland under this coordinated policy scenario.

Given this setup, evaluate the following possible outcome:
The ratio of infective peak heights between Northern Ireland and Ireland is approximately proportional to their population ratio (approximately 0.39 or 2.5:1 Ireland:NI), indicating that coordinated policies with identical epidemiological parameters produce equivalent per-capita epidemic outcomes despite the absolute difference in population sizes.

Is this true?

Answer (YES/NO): NO